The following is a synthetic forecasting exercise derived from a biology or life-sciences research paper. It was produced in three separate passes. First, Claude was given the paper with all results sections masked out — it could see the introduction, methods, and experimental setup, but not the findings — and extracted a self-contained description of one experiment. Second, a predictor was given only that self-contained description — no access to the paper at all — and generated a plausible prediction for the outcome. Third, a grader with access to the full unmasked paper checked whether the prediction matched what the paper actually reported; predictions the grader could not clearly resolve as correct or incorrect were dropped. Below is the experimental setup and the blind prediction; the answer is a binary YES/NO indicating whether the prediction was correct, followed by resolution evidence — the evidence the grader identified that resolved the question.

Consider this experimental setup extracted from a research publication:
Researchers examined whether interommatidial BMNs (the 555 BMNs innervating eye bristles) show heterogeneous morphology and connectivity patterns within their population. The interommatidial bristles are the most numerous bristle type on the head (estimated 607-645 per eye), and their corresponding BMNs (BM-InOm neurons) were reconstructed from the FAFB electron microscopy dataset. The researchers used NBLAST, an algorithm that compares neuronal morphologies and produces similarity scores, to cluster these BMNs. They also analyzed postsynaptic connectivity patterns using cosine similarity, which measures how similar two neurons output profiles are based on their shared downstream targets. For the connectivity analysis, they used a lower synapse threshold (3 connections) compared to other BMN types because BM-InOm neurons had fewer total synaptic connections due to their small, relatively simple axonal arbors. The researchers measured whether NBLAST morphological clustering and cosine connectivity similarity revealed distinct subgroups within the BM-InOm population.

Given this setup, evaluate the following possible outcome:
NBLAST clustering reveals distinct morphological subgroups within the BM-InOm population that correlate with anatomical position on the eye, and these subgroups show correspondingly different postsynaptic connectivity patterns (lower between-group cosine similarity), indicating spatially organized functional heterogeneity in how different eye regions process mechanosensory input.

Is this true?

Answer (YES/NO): NO